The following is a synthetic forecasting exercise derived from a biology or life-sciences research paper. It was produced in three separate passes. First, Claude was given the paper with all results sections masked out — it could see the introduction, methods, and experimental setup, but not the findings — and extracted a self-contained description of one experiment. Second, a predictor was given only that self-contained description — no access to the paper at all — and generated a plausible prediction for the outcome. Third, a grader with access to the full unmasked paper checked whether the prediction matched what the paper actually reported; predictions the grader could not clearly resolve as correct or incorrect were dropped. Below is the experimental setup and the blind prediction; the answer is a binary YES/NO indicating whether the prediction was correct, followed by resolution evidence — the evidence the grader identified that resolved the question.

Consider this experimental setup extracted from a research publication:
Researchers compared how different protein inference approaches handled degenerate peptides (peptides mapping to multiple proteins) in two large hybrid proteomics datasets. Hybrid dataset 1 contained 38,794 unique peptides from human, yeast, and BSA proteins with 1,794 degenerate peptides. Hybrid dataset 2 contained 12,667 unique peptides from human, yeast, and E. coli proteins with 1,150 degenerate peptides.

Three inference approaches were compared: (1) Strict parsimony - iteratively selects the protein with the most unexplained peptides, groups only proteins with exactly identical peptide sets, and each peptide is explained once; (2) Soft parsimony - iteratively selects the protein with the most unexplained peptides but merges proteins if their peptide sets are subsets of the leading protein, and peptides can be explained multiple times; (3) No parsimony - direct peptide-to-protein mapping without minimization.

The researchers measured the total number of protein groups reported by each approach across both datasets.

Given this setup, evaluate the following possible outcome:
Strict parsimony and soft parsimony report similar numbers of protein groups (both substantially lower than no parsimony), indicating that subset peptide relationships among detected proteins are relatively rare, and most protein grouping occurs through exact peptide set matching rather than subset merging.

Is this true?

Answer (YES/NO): NO